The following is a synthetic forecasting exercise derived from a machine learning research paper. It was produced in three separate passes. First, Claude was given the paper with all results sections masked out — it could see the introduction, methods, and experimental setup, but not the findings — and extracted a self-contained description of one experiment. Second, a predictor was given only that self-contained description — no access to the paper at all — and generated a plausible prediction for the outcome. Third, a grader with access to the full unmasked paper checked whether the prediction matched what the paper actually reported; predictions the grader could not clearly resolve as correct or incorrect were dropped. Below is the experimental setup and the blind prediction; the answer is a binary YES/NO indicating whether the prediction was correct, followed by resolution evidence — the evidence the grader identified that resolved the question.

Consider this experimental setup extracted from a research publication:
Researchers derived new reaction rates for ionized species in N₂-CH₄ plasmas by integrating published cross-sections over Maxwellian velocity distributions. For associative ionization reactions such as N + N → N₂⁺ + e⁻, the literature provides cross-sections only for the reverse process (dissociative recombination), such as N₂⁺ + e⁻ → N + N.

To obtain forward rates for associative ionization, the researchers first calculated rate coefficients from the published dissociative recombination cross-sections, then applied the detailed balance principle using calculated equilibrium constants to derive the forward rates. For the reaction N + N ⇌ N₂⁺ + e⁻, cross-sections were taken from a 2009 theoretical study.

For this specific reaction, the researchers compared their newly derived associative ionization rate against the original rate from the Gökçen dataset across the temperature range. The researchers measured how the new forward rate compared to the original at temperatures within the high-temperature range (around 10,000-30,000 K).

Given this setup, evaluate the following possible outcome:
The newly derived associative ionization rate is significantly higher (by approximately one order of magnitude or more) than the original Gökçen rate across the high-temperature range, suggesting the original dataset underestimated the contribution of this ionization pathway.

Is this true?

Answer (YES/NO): NO